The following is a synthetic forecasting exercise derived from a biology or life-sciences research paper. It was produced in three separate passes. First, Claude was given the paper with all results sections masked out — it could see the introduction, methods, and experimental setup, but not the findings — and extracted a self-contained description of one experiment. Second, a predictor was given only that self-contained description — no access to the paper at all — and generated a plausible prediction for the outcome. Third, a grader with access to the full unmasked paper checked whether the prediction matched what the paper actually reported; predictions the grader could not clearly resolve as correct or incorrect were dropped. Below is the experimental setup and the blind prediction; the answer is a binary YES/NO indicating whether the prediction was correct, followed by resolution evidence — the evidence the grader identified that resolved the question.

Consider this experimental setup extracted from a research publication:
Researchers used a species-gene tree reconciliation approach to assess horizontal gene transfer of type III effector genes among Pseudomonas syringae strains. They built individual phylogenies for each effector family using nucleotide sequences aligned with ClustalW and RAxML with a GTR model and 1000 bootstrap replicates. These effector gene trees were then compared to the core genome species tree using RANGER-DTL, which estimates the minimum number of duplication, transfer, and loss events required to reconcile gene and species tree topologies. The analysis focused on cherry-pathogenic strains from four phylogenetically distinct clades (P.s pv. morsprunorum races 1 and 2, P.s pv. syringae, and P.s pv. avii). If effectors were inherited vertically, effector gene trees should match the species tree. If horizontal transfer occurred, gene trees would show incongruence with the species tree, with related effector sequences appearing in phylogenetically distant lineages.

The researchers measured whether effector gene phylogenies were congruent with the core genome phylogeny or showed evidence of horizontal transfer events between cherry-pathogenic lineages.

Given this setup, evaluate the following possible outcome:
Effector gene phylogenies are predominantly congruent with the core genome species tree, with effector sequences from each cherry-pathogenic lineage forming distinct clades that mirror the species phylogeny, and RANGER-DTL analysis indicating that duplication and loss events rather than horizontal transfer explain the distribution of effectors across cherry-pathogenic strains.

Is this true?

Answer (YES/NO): NO